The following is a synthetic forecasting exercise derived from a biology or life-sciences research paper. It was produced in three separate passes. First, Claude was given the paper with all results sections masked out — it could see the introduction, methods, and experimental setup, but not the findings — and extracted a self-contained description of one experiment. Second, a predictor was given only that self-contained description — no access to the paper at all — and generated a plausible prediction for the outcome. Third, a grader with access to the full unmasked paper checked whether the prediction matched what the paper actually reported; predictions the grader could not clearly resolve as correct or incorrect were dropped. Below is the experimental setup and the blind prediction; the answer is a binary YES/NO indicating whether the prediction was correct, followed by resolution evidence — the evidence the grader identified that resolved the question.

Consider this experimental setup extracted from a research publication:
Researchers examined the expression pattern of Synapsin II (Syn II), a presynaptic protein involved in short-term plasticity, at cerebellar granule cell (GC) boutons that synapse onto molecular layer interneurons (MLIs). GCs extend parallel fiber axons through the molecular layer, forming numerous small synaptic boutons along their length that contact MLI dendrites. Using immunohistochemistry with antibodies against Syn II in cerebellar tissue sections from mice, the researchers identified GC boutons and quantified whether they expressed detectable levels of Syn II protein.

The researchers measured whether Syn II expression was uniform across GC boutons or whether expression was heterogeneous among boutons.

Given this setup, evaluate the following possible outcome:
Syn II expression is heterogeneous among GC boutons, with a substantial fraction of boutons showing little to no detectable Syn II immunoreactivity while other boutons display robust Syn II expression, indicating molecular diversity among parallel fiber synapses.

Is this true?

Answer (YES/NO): YES